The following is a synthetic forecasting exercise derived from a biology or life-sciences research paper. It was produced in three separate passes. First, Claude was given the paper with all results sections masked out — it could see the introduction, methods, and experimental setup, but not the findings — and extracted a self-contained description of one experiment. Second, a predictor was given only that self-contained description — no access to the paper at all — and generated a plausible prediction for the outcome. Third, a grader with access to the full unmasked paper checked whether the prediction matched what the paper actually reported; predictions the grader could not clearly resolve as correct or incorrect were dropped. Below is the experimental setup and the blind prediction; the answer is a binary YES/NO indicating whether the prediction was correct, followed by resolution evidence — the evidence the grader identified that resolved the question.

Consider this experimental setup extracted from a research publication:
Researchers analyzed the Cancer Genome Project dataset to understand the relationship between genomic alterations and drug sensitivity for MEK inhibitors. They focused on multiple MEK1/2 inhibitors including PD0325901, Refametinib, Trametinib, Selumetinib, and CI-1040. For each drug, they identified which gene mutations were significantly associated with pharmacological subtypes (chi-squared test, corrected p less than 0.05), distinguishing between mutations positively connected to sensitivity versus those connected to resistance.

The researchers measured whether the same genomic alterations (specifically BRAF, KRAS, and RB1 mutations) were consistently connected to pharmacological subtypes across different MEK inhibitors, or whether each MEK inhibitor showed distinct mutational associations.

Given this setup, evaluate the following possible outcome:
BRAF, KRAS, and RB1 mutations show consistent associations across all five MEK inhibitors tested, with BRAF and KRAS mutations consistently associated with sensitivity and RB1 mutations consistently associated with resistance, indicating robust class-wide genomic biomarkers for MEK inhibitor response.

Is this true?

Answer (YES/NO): YES